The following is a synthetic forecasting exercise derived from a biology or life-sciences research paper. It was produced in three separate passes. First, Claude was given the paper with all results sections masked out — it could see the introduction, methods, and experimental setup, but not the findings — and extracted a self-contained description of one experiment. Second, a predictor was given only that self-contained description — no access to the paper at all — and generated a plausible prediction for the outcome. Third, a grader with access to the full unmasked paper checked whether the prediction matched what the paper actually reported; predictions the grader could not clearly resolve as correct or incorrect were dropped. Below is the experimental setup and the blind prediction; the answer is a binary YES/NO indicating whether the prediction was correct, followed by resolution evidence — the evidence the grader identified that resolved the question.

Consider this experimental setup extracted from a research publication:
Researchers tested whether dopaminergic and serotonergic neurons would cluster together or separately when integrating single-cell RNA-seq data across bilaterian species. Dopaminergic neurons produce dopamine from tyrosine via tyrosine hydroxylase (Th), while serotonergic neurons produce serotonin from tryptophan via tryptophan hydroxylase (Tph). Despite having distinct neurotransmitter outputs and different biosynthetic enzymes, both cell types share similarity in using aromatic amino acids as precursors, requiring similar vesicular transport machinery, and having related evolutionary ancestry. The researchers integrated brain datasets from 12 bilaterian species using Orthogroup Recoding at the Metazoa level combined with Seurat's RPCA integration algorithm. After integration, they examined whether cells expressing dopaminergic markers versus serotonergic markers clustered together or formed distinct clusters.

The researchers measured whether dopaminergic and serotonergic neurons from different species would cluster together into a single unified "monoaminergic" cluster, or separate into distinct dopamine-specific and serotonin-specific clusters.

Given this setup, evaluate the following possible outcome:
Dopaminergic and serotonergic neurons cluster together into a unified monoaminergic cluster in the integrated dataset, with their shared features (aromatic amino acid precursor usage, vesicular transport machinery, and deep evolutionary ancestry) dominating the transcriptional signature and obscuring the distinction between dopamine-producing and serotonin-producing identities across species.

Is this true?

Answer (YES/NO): YES